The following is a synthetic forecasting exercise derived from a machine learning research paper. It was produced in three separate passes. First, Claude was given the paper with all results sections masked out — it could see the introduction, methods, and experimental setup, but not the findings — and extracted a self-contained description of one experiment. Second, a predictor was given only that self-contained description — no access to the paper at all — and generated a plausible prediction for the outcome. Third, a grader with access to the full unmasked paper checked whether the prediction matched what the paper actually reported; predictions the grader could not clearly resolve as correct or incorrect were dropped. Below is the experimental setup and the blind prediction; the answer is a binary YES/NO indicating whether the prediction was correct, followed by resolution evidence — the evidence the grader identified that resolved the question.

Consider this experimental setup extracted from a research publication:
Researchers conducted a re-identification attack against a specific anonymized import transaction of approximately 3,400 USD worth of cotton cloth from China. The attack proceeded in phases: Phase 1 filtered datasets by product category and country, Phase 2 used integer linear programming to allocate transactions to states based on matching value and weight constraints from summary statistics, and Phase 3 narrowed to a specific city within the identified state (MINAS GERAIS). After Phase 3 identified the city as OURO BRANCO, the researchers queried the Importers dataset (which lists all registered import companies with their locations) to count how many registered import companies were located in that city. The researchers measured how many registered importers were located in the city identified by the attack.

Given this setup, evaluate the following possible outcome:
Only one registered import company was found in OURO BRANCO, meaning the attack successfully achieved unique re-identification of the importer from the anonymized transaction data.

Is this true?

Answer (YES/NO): YES